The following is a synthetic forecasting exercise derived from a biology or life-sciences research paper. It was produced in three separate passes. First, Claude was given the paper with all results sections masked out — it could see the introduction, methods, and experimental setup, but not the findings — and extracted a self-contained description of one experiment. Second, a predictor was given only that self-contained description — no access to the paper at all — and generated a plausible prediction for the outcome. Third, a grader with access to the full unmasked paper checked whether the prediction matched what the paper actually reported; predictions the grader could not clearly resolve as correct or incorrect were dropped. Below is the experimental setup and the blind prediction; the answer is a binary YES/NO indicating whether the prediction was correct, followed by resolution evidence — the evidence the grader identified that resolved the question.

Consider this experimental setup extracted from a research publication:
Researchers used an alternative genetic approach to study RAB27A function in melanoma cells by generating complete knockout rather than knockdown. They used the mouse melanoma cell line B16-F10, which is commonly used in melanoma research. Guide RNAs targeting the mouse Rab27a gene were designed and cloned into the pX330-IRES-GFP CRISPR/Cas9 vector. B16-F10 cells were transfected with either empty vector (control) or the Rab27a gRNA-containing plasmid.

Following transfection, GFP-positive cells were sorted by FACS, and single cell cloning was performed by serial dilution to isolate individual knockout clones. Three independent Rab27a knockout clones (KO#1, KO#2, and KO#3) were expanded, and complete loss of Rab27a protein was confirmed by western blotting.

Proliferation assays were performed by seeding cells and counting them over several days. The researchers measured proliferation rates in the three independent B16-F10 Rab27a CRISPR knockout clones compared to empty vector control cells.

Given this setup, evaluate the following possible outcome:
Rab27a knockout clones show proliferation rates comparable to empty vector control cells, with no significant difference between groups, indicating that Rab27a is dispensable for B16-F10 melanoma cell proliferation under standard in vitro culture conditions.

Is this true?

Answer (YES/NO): YES